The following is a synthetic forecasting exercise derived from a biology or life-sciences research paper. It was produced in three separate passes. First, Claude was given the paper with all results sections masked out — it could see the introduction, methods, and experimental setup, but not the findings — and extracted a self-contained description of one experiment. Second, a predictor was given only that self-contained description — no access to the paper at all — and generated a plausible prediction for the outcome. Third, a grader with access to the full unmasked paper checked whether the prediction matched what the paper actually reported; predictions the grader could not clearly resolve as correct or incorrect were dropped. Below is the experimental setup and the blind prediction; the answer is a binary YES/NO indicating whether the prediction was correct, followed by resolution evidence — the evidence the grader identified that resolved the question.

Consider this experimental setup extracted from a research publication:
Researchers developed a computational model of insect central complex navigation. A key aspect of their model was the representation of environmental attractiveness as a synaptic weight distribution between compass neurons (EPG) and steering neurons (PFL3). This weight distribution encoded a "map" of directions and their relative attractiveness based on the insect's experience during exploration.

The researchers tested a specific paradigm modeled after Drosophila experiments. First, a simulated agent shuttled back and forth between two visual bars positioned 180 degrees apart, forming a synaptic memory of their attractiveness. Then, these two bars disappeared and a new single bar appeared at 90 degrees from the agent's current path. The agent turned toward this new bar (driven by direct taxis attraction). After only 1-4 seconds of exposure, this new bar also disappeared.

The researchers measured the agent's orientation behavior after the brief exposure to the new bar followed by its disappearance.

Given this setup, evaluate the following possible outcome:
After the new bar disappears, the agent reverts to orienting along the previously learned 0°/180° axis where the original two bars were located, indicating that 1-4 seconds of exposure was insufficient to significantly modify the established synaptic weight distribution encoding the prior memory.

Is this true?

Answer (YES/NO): YES